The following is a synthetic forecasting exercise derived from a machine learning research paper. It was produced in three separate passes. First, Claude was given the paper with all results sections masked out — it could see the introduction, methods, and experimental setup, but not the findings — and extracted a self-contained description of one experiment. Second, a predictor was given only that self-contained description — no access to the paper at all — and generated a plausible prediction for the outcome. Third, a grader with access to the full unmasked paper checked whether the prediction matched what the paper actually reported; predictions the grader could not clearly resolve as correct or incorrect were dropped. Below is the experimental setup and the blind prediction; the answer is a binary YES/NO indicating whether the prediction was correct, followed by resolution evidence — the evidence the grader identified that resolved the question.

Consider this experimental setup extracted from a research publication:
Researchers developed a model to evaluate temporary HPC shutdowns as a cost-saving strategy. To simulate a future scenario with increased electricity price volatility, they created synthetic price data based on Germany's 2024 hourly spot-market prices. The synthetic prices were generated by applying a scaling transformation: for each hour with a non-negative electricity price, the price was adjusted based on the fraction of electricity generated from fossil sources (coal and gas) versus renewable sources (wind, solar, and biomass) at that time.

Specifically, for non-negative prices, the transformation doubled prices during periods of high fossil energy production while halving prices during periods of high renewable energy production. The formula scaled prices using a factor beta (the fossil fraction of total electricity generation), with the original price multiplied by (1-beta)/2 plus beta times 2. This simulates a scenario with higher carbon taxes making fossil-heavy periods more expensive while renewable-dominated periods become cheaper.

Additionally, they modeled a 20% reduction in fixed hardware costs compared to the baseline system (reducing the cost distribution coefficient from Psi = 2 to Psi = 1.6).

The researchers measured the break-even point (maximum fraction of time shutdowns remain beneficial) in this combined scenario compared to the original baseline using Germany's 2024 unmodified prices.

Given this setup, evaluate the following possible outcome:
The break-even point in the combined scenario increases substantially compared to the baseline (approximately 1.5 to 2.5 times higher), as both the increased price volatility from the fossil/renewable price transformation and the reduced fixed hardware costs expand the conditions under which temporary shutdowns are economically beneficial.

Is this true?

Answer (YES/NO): NO